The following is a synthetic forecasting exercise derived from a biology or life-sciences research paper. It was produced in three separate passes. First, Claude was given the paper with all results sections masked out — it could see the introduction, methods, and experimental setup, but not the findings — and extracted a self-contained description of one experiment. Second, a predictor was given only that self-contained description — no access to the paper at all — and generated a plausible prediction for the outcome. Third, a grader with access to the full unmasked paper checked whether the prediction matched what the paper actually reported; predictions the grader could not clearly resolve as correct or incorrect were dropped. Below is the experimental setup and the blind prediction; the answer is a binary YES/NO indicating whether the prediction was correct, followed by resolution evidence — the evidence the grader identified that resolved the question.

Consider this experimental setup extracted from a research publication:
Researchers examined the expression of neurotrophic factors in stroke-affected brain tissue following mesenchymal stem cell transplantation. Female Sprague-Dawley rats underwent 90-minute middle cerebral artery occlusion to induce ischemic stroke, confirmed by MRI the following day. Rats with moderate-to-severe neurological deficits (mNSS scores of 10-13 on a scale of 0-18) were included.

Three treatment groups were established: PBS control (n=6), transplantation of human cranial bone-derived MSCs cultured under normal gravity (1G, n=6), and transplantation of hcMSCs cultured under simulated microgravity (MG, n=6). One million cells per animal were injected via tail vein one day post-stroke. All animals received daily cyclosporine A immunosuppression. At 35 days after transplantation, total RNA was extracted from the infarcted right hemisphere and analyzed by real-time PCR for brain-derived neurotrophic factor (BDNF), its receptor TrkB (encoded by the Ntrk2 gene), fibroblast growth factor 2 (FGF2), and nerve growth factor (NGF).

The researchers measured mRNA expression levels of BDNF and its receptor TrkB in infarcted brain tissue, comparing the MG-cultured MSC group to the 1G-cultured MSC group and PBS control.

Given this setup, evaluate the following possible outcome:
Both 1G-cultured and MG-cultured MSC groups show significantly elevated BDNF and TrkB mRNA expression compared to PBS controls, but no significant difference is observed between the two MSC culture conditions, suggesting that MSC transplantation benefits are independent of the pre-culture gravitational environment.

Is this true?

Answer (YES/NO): NO